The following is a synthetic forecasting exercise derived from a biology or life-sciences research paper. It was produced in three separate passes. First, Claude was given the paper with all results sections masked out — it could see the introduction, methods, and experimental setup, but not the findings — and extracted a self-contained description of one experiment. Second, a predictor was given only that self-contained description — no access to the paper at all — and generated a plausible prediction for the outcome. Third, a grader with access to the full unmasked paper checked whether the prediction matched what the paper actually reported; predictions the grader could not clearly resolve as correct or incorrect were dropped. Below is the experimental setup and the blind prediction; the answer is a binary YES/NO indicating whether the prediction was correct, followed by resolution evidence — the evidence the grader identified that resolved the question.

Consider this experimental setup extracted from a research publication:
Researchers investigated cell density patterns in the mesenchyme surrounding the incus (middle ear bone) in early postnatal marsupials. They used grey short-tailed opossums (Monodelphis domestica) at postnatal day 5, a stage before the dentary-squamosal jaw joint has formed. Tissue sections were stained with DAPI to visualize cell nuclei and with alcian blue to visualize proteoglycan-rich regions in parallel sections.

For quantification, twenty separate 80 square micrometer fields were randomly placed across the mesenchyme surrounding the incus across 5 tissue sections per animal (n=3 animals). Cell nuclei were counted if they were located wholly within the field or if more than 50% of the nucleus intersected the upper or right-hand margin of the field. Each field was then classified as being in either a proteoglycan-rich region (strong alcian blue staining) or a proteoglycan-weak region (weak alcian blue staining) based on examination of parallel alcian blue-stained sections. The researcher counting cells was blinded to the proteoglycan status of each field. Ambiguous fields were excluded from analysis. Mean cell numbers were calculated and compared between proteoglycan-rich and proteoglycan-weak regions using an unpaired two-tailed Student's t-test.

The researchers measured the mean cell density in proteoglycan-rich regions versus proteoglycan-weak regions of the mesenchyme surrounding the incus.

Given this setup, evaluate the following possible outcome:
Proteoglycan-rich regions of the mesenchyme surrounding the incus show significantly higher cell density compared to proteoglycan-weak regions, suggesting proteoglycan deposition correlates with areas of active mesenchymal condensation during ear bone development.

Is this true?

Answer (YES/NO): YES